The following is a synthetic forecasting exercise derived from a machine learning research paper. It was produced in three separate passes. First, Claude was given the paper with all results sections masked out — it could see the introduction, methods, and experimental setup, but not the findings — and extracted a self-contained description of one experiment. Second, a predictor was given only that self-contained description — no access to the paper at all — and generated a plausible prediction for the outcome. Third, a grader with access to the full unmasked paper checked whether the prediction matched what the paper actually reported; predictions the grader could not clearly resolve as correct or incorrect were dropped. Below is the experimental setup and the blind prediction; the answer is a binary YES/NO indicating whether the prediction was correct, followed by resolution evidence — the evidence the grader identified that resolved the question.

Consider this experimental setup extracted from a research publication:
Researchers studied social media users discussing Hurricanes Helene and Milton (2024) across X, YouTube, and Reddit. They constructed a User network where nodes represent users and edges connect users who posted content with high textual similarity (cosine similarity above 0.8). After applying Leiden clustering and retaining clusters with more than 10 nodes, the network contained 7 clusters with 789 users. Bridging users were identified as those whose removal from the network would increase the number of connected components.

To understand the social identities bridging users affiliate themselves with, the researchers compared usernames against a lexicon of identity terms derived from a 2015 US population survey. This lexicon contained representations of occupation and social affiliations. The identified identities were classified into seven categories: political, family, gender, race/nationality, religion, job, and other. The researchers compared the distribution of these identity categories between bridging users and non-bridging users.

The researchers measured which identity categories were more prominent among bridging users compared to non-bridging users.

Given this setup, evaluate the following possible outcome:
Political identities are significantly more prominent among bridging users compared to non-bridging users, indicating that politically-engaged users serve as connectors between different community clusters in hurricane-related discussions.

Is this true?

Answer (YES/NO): NO